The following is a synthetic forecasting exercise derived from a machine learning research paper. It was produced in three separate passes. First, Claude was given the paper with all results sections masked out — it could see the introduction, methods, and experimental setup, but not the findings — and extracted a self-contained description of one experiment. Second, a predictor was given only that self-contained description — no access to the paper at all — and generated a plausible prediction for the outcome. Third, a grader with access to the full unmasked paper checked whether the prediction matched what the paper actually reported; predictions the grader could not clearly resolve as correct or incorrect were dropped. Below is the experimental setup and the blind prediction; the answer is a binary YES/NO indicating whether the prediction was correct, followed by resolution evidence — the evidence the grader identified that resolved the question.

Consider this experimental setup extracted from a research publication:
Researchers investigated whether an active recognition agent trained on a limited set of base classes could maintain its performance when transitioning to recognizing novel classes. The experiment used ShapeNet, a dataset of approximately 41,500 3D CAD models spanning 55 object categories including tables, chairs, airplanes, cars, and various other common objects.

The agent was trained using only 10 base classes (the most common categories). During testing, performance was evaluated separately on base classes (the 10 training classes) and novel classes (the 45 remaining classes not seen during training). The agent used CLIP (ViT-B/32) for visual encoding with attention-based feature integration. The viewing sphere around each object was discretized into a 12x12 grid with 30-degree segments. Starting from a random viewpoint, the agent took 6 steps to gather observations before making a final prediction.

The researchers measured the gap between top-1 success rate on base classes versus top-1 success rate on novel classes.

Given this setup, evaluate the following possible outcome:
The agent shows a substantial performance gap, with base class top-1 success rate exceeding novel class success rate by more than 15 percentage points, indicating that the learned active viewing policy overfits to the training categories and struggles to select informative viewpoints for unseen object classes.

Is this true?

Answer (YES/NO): NO